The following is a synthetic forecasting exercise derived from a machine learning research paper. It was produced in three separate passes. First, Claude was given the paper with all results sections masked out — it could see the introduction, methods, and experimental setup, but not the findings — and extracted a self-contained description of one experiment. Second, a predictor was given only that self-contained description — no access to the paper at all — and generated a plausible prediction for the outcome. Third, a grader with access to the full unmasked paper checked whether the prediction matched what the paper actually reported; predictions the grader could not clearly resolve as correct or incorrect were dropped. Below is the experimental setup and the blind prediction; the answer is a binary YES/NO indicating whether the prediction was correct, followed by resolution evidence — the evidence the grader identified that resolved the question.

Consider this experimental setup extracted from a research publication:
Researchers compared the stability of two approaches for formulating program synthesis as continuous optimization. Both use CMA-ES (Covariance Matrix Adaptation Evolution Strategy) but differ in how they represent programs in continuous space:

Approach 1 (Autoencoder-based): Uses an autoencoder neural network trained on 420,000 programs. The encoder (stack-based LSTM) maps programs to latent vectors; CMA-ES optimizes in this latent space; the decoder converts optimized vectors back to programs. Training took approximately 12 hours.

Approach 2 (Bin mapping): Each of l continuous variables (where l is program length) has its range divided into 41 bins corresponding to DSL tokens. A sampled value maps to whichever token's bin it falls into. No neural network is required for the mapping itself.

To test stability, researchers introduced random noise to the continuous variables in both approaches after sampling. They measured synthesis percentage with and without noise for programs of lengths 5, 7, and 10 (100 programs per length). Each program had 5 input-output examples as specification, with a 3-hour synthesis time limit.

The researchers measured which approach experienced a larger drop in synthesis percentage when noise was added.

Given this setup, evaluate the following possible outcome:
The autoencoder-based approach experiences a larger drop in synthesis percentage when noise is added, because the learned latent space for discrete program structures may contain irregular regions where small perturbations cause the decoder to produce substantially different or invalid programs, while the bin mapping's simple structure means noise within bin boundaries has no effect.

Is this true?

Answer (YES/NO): YES